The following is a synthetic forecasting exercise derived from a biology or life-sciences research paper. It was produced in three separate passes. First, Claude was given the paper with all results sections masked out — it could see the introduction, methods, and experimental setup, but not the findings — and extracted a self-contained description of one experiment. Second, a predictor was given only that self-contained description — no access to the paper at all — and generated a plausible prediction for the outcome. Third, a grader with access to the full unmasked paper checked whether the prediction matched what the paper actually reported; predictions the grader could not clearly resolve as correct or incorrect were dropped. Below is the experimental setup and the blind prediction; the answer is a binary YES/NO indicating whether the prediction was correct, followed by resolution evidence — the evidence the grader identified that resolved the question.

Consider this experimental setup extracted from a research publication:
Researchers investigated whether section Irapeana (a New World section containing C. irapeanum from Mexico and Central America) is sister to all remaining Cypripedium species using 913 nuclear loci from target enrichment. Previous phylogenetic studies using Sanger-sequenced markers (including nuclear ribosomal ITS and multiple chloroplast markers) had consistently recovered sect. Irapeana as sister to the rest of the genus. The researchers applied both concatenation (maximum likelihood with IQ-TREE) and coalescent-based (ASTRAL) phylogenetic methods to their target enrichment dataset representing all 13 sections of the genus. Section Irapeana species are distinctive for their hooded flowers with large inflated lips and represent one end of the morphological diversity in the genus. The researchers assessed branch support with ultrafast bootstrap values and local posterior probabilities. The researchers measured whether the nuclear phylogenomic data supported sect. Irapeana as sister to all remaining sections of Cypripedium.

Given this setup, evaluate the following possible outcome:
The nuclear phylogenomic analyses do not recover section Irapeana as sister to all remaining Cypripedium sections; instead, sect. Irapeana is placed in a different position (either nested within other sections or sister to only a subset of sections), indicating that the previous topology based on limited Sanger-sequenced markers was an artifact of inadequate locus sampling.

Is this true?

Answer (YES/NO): NO